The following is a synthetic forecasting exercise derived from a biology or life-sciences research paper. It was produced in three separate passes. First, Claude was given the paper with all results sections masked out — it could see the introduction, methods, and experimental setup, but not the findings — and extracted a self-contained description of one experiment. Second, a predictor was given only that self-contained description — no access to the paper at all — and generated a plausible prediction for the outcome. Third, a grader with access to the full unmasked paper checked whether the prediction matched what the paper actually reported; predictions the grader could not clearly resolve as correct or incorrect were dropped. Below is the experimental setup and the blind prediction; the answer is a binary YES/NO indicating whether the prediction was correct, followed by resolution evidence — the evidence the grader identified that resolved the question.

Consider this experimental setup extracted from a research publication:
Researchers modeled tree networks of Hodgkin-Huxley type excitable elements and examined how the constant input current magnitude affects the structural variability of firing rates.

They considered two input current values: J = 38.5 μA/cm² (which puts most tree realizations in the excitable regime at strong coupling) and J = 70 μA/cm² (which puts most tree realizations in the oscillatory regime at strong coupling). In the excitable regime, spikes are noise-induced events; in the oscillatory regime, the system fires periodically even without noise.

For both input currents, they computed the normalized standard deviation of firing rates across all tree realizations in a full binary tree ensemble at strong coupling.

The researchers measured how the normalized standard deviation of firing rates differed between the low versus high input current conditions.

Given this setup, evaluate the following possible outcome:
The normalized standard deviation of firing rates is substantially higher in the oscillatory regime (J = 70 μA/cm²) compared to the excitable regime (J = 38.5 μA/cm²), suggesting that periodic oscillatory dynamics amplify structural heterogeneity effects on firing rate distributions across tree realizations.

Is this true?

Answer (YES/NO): NO